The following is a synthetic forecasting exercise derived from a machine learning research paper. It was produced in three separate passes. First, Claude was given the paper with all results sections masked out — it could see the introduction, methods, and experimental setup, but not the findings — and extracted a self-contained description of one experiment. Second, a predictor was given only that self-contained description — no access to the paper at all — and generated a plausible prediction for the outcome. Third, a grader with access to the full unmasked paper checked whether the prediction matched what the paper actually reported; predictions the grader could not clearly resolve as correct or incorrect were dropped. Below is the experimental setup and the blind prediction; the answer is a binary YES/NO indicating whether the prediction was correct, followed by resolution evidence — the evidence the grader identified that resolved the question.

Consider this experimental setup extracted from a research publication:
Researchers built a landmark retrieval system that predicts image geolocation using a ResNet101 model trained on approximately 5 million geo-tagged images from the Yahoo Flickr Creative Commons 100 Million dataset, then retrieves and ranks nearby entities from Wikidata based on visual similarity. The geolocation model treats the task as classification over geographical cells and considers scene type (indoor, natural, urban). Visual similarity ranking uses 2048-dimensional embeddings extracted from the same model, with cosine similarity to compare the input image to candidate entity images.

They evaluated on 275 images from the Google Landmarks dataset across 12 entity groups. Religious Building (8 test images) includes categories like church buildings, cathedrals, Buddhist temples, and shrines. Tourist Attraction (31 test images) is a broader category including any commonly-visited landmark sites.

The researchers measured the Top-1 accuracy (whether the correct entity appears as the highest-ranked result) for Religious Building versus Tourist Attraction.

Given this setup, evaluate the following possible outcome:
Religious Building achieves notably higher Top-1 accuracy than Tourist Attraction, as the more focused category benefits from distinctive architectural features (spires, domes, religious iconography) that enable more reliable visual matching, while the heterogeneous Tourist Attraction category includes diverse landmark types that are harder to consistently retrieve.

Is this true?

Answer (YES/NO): NO